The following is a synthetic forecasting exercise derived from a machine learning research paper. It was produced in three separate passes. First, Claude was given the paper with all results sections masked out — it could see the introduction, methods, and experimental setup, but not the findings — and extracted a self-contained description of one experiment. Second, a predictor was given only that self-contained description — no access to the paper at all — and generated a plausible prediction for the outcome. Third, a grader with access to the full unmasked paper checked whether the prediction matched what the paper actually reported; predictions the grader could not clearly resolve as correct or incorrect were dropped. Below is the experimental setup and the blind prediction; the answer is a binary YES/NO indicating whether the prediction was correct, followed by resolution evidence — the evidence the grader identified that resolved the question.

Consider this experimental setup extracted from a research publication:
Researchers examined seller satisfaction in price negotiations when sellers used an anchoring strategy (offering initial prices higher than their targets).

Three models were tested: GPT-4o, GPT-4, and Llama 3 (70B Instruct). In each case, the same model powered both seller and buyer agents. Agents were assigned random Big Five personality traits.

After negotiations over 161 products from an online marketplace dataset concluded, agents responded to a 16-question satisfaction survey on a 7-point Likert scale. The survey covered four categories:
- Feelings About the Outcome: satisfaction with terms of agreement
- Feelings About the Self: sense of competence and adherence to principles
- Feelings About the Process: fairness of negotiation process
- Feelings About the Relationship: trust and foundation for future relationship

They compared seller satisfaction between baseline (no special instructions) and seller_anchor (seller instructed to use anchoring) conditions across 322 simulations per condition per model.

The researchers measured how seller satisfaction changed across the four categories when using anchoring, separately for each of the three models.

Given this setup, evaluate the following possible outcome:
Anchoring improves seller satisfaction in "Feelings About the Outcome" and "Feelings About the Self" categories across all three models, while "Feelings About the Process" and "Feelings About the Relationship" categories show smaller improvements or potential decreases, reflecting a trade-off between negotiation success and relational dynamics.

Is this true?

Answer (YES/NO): NO